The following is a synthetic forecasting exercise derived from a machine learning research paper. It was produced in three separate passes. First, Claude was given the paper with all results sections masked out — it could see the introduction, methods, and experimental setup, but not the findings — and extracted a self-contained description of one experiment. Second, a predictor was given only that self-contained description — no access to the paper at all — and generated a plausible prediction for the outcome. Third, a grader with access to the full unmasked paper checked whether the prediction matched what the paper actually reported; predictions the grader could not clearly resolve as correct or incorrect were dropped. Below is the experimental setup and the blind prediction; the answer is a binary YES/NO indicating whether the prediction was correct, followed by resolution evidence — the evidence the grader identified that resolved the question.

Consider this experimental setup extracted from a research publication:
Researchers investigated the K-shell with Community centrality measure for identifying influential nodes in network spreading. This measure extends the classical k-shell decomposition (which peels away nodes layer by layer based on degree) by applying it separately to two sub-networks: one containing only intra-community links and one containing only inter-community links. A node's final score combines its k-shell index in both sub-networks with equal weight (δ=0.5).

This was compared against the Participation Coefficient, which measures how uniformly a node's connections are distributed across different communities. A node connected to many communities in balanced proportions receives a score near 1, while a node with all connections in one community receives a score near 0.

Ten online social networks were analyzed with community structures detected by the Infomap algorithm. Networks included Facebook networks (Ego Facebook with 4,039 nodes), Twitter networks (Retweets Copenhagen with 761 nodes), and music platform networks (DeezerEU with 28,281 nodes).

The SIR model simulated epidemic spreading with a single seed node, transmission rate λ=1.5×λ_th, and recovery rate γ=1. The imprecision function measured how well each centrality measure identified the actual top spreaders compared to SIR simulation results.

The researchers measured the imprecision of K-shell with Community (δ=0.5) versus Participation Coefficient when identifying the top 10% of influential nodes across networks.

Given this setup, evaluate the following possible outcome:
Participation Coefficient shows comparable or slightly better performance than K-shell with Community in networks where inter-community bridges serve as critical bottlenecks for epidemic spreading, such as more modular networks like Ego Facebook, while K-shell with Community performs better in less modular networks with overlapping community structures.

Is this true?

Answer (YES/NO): NO